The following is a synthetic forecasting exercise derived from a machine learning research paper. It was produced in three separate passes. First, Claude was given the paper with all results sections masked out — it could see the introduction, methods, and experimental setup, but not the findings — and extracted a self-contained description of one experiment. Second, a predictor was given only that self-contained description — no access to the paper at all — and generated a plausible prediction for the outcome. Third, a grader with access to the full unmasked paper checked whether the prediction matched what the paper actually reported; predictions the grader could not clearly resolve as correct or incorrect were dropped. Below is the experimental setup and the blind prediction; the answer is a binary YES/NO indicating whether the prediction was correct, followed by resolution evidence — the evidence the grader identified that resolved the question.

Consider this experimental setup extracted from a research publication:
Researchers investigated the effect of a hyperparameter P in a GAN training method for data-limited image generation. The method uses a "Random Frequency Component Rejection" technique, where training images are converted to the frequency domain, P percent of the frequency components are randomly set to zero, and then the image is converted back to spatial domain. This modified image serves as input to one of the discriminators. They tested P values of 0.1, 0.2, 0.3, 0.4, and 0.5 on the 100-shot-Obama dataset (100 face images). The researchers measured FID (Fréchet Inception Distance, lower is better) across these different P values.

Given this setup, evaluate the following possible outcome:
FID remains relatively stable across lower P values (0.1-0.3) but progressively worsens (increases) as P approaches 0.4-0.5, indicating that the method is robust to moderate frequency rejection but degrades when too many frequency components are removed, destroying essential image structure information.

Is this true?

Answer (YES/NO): NO